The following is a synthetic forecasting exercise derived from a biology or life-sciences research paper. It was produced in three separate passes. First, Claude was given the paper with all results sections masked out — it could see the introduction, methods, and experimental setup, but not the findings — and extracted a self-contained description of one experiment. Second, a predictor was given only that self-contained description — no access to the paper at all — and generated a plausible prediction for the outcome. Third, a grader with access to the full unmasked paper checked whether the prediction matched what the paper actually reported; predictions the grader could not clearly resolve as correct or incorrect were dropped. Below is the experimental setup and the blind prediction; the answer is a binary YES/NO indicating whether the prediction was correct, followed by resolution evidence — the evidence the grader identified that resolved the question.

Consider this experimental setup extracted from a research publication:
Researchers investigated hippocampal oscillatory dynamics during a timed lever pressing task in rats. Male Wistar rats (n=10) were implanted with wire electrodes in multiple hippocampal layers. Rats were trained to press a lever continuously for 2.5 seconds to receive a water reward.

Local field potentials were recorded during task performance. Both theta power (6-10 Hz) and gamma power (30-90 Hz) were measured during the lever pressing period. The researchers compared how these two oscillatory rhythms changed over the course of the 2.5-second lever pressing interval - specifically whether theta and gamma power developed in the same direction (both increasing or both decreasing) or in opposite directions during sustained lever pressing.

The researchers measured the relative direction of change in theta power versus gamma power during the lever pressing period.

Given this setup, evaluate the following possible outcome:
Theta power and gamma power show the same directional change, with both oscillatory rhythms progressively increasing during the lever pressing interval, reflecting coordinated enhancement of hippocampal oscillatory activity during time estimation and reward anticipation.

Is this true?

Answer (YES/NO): NO